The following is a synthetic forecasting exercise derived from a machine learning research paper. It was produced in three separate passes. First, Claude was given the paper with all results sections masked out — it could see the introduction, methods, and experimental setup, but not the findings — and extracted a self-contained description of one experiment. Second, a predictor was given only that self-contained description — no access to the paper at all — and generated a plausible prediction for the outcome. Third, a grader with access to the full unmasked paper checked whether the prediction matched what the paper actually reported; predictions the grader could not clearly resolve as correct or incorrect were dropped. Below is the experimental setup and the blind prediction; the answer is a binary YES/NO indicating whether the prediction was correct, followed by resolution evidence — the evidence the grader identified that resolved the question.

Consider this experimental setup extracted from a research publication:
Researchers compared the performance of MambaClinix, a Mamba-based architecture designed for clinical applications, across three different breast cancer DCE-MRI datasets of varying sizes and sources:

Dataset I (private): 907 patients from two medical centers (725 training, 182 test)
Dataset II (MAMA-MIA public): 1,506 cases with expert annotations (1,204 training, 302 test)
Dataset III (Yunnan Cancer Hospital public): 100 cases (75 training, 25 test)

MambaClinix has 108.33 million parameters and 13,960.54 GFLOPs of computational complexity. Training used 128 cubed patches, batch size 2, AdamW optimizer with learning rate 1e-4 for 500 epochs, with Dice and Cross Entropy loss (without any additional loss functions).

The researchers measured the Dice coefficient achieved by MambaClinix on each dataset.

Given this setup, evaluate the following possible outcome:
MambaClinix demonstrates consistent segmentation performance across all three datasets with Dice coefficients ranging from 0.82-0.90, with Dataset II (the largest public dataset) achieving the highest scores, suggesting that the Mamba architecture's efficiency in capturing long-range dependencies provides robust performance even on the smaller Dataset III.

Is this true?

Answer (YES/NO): NO